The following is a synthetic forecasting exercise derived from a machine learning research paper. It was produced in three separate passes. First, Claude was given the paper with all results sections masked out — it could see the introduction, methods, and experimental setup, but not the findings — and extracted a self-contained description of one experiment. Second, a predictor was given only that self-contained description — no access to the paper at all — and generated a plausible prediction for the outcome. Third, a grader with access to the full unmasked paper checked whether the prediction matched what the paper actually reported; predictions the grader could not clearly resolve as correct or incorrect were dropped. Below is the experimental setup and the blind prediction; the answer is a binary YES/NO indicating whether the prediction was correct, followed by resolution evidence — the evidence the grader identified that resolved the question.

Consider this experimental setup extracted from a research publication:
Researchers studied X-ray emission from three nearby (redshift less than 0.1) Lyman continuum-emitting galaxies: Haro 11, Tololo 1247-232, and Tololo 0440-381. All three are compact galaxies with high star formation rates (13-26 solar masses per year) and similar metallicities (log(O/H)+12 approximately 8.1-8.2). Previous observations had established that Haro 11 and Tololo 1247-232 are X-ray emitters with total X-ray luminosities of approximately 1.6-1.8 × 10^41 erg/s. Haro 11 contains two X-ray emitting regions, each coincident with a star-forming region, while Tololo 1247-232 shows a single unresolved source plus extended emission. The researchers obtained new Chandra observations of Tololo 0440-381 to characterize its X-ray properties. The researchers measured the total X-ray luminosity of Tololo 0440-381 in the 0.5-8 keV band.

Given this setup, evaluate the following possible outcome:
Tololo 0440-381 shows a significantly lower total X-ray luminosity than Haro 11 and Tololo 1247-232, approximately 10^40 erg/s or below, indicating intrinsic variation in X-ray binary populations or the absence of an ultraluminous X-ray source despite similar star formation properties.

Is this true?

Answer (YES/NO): NO